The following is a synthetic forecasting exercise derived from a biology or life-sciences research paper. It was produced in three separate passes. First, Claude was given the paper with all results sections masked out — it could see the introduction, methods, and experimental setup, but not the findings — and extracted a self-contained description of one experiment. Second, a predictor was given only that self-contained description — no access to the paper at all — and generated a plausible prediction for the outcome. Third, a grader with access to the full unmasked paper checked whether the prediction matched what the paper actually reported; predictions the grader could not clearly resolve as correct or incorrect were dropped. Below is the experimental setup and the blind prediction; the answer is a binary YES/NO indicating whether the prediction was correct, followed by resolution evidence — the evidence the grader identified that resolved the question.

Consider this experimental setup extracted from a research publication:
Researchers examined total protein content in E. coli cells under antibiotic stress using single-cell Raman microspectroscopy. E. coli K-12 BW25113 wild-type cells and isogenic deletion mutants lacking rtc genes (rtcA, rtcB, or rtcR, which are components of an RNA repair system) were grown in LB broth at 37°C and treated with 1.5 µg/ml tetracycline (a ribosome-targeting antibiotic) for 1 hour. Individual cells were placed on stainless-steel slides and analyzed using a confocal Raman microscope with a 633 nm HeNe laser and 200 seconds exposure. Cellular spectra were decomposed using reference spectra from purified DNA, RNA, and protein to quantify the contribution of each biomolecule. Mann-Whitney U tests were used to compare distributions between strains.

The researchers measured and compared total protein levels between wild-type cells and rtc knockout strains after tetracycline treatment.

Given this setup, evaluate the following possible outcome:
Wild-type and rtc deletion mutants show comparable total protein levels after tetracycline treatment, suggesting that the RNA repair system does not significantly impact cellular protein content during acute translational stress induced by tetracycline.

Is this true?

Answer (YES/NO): YES